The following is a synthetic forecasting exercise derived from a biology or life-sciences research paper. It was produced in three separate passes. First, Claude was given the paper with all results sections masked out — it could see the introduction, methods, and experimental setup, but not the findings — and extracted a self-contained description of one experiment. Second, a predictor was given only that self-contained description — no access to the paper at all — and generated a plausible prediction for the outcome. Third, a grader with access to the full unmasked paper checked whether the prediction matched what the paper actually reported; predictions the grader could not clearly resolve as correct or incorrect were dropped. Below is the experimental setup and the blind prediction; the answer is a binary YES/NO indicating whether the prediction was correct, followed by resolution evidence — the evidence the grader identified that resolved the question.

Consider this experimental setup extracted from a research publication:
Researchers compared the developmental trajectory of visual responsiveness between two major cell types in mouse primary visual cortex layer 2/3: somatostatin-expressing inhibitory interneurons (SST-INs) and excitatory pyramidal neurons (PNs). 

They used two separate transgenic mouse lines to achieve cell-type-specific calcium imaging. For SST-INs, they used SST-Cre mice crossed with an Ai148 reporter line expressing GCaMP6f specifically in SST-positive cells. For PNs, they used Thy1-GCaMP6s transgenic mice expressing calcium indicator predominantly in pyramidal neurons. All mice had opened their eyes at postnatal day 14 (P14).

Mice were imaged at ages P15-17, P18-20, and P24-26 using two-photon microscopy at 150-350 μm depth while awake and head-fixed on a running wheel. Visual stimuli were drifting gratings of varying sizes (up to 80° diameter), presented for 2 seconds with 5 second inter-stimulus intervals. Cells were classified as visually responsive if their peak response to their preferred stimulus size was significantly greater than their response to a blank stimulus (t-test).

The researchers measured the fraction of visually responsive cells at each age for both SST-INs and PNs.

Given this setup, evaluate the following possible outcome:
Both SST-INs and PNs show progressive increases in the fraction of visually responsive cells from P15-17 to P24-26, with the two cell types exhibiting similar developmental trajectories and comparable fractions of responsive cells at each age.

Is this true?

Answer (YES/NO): NO